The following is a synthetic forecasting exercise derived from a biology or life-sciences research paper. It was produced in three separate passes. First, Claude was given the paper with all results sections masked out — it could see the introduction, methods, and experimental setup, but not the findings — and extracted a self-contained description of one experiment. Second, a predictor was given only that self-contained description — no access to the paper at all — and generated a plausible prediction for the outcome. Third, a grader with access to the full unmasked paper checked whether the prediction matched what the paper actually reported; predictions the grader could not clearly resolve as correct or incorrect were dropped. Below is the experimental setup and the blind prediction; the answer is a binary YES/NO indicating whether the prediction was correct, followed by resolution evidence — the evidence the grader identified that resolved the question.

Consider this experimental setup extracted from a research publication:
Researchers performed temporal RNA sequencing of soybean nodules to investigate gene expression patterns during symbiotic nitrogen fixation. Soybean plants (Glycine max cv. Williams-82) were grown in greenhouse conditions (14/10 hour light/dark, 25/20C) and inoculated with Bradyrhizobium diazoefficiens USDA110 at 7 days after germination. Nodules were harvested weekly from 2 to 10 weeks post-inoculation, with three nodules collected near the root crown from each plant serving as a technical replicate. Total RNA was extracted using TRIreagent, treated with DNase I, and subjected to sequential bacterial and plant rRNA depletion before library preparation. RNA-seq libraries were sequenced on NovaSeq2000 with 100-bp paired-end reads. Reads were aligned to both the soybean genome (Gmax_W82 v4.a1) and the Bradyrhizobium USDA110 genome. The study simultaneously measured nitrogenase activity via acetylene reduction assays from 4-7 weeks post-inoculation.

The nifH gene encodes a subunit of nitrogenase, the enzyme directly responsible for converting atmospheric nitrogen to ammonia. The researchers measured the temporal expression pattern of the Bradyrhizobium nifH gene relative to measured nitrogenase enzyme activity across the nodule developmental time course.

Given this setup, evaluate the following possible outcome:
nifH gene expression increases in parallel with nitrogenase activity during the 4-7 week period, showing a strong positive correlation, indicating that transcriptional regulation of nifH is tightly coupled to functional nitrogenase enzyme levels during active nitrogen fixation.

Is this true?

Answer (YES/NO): NO